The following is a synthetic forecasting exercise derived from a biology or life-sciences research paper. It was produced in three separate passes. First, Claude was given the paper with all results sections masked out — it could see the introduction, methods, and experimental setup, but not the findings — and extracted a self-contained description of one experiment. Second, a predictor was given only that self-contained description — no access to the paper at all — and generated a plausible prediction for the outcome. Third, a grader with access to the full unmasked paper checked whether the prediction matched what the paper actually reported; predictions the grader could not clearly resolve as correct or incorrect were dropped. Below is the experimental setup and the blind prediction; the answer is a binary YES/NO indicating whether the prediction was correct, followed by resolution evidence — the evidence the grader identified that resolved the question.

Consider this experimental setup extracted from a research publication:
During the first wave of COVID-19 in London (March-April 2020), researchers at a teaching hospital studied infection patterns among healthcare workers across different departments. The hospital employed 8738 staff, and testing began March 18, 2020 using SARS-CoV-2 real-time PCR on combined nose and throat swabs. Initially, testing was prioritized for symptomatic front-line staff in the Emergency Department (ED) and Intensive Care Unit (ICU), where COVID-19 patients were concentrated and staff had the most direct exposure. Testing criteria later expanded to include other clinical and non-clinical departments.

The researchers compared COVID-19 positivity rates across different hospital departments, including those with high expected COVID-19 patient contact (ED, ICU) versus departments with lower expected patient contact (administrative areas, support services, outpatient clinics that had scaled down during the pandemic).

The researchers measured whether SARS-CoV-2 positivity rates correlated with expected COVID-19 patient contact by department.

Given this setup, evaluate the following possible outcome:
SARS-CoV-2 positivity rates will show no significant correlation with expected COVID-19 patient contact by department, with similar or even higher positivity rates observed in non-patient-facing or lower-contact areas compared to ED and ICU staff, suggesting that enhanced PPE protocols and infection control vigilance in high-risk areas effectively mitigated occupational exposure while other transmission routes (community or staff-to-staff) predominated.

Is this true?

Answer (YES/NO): NO